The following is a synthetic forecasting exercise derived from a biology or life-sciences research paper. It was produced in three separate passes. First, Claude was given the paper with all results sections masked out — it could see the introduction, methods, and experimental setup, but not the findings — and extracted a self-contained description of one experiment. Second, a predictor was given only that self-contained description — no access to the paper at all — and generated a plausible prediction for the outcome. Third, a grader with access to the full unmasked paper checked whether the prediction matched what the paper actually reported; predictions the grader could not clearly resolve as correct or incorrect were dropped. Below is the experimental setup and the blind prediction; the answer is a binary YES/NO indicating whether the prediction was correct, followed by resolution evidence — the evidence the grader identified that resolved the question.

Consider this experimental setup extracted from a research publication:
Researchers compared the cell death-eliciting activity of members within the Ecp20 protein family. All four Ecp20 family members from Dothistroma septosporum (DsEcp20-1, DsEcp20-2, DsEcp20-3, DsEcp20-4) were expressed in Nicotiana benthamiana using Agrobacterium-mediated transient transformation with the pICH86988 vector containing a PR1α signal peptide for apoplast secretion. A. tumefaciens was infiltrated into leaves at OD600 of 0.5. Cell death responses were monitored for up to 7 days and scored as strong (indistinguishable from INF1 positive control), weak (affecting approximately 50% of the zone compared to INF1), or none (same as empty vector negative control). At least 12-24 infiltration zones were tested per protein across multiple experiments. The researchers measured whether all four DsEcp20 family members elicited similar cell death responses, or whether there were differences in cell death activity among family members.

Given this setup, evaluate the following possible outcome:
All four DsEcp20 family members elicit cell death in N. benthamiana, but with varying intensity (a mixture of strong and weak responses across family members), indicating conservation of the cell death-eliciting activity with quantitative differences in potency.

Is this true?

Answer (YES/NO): NO